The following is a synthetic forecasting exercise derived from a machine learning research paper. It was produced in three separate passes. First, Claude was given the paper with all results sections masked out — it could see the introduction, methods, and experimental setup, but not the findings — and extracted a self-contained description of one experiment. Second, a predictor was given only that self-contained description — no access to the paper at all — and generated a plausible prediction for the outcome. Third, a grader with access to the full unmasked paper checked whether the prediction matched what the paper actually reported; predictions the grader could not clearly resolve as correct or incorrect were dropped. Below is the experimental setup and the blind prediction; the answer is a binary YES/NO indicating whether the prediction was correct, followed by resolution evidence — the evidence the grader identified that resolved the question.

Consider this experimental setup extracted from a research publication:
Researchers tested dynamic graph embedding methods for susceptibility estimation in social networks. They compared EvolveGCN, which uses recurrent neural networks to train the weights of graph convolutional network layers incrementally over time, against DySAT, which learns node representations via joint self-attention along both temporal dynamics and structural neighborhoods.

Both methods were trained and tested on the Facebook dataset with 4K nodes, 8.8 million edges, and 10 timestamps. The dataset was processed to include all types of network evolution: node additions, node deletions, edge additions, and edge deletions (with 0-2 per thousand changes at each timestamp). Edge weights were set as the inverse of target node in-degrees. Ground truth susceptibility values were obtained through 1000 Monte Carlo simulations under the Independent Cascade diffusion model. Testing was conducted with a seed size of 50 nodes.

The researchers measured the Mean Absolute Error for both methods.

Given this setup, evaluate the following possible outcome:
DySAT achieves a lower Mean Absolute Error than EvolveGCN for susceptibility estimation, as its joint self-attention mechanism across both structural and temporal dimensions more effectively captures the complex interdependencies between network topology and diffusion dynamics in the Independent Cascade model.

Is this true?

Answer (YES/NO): YES